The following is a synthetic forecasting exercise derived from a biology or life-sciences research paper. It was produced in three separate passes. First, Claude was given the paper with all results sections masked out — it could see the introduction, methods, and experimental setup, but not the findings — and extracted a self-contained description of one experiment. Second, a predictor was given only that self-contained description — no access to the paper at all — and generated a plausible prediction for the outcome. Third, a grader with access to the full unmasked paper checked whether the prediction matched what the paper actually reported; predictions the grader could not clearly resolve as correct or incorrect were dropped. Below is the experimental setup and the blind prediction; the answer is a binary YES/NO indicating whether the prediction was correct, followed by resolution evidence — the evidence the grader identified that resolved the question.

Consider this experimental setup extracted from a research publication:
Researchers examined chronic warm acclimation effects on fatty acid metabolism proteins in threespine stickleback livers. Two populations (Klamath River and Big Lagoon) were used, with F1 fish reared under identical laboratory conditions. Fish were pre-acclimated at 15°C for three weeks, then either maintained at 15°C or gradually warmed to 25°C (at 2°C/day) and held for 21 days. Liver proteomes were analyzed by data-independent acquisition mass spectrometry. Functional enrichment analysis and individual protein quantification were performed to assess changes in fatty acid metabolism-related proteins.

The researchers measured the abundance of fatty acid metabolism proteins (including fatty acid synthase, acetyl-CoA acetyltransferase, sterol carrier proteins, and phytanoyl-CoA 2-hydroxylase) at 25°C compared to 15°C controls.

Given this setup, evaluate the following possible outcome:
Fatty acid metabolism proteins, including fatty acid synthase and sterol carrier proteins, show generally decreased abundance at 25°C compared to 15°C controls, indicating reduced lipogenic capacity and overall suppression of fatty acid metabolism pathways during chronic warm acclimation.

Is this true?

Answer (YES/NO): YES